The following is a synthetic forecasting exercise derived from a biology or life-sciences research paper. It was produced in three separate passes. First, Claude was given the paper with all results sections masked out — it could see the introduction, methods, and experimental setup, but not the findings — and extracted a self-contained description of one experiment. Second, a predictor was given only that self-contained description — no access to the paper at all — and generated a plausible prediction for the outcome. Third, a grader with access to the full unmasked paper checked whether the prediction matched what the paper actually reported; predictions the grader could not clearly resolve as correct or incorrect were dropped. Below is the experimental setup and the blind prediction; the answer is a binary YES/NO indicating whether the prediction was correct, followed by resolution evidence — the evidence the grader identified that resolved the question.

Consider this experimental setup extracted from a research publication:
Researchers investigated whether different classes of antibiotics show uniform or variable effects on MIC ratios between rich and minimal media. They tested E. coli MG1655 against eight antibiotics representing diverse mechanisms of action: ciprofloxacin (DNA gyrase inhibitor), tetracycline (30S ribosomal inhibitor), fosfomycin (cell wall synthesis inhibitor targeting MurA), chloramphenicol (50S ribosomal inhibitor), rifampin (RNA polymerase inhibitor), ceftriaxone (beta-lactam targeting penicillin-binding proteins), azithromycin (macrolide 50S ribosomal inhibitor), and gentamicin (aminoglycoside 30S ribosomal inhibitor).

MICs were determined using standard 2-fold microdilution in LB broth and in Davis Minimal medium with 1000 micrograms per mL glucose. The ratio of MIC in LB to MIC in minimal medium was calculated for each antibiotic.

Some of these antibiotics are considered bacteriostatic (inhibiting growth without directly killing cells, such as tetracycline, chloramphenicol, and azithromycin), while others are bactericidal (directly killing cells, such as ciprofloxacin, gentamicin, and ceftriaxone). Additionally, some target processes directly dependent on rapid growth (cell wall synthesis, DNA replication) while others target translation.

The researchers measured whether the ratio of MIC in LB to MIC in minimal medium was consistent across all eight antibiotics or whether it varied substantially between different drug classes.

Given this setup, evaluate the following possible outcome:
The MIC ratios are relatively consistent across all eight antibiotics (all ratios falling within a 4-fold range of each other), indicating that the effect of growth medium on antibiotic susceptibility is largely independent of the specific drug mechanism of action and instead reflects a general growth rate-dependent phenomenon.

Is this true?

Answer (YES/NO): NO